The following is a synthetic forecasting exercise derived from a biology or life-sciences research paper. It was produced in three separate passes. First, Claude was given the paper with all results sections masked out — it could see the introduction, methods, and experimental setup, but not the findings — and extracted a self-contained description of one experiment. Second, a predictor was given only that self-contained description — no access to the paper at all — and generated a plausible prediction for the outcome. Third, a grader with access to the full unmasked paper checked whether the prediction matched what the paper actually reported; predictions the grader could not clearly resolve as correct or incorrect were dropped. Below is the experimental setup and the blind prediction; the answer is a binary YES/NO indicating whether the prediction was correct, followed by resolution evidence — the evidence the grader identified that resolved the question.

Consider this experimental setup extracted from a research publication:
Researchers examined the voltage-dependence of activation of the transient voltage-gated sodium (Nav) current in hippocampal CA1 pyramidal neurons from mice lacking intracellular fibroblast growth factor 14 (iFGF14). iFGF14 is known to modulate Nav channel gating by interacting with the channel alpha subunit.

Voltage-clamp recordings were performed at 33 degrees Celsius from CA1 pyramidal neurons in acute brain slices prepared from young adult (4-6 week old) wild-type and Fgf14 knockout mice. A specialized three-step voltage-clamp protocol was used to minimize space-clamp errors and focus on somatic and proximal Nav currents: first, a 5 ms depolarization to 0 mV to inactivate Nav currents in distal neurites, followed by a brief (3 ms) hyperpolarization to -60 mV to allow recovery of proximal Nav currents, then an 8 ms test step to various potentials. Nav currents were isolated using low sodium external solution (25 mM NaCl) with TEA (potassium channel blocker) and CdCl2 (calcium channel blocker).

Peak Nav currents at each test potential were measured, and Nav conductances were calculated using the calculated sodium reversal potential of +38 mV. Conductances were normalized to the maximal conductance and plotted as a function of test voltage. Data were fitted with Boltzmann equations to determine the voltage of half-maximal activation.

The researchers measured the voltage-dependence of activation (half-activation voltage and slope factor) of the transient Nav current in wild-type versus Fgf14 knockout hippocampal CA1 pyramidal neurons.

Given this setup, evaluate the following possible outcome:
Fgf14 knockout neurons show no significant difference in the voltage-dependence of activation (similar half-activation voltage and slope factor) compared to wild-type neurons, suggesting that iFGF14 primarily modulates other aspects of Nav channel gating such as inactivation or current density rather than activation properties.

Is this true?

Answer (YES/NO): NO